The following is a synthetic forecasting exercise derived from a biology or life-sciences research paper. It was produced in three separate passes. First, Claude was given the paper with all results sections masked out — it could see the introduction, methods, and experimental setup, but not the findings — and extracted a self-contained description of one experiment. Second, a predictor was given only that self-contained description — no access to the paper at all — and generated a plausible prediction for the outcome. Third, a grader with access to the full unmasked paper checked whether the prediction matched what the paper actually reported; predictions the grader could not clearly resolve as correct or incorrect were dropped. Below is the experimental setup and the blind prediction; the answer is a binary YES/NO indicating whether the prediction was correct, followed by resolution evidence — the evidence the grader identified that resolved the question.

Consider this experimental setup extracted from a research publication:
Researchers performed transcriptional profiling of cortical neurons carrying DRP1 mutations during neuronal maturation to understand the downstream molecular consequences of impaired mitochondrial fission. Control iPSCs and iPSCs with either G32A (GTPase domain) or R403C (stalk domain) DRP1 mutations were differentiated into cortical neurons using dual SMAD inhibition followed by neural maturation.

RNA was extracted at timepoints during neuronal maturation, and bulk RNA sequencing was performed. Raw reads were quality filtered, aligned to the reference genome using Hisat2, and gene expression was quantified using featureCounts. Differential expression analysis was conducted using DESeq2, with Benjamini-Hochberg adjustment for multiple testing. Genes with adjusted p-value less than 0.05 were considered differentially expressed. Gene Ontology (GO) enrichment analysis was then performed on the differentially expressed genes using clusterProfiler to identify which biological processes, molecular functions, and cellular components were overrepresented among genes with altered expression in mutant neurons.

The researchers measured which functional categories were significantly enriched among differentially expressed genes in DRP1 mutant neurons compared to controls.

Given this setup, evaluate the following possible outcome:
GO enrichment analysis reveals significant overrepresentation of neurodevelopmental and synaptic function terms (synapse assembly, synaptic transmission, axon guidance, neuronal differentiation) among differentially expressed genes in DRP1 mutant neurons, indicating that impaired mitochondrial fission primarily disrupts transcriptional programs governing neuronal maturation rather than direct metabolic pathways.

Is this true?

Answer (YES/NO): YES